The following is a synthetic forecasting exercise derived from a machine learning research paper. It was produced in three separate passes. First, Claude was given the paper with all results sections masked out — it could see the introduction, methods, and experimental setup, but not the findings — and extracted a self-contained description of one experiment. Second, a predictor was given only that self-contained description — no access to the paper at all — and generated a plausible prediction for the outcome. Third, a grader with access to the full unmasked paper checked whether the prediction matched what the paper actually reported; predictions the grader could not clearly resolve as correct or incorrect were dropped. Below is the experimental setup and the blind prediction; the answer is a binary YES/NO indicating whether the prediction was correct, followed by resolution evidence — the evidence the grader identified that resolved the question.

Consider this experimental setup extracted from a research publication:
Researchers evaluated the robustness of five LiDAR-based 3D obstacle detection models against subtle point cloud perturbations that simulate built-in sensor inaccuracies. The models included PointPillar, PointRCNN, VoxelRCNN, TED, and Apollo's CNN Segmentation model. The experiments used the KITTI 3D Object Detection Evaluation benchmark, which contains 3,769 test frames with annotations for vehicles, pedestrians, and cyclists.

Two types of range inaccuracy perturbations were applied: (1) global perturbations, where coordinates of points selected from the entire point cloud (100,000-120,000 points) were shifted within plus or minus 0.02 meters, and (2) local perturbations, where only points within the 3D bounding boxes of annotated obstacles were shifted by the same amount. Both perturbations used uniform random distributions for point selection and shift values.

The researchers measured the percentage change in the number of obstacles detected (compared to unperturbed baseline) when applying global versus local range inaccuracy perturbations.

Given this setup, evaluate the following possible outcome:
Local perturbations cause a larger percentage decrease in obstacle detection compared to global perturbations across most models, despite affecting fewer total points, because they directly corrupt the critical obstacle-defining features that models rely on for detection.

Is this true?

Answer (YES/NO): NO